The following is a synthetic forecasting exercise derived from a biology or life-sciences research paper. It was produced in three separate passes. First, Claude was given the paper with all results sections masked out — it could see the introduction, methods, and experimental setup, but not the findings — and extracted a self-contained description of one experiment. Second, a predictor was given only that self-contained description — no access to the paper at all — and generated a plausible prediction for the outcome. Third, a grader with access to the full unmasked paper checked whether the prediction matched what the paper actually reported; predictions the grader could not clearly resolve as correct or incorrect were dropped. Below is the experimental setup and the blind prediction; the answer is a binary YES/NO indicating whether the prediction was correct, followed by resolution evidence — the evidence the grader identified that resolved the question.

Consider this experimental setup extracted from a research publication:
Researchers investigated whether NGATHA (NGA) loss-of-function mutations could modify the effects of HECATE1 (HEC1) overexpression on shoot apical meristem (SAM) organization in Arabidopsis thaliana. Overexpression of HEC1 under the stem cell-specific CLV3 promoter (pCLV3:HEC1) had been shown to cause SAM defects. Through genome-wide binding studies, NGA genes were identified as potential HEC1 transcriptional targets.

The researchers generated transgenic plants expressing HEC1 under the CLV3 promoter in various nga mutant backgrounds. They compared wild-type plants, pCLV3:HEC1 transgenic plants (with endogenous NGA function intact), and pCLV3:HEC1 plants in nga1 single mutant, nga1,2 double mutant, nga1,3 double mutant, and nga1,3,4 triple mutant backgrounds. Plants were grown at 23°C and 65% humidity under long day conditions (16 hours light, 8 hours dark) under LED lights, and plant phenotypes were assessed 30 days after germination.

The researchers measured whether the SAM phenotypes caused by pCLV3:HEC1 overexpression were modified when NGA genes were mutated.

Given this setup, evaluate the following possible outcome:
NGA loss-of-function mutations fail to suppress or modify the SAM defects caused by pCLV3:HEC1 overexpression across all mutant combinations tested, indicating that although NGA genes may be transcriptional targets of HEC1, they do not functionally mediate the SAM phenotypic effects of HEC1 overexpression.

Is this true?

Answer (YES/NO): YES